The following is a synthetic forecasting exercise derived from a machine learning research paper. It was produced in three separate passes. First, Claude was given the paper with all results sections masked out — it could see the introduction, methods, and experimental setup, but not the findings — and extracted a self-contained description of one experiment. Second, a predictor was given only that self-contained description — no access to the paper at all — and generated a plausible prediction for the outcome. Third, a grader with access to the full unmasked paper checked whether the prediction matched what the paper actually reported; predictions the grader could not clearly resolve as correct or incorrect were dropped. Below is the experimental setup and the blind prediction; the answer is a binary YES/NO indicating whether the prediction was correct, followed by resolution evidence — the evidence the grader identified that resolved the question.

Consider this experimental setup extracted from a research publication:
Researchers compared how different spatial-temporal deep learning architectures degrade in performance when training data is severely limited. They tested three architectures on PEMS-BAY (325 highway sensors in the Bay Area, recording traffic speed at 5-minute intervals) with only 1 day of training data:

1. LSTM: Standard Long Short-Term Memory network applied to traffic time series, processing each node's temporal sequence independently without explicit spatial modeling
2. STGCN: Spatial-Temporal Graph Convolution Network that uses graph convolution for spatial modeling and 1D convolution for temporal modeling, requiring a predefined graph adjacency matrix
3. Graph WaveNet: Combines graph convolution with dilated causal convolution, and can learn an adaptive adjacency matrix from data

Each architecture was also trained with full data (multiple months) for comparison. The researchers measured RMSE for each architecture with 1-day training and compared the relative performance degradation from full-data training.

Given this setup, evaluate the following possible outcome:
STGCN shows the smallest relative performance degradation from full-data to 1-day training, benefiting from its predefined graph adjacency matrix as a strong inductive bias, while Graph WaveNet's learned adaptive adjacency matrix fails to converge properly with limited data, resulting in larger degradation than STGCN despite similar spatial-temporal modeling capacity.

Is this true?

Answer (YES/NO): YES